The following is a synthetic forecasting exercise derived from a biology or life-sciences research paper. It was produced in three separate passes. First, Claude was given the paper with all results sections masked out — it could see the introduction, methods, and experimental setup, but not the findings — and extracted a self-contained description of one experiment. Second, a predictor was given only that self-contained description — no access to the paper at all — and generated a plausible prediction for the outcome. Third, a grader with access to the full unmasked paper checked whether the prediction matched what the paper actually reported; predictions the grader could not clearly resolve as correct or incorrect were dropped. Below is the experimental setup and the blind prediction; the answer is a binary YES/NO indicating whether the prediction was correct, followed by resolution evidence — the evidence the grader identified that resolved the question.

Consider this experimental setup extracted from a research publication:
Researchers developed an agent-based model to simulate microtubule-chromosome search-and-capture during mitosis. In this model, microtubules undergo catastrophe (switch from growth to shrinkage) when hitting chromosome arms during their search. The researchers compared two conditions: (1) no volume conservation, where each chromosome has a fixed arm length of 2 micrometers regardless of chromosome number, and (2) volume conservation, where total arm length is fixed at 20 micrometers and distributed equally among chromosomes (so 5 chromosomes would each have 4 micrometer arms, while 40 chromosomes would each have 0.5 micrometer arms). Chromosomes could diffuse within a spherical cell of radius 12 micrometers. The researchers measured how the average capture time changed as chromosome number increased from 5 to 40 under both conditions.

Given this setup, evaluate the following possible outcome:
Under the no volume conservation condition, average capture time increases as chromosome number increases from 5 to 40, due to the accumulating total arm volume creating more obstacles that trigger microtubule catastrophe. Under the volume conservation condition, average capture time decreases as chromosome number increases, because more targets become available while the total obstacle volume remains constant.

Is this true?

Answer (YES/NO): NO